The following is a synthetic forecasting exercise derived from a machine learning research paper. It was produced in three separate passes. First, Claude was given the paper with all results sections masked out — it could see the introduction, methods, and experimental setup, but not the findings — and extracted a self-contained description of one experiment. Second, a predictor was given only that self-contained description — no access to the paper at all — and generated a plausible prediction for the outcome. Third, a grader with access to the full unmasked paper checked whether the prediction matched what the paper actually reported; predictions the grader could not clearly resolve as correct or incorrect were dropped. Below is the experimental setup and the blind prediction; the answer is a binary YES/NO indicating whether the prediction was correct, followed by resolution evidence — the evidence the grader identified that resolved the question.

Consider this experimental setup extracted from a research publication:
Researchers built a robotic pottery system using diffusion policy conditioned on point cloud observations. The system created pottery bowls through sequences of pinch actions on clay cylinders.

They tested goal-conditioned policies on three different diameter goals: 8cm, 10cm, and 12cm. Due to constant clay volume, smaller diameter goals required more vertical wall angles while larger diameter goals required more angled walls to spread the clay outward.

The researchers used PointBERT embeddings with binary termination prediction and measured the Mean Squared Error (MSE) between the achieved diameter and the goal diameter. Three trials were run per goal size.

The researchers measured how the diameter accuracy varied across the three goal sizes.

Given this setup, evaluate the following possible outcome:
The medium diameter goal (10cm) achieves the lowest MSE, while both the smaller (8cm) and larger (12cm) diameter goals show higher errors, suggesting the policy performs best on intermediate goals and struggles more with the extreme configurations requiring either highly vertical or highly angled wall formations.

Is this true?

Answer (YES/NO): NO